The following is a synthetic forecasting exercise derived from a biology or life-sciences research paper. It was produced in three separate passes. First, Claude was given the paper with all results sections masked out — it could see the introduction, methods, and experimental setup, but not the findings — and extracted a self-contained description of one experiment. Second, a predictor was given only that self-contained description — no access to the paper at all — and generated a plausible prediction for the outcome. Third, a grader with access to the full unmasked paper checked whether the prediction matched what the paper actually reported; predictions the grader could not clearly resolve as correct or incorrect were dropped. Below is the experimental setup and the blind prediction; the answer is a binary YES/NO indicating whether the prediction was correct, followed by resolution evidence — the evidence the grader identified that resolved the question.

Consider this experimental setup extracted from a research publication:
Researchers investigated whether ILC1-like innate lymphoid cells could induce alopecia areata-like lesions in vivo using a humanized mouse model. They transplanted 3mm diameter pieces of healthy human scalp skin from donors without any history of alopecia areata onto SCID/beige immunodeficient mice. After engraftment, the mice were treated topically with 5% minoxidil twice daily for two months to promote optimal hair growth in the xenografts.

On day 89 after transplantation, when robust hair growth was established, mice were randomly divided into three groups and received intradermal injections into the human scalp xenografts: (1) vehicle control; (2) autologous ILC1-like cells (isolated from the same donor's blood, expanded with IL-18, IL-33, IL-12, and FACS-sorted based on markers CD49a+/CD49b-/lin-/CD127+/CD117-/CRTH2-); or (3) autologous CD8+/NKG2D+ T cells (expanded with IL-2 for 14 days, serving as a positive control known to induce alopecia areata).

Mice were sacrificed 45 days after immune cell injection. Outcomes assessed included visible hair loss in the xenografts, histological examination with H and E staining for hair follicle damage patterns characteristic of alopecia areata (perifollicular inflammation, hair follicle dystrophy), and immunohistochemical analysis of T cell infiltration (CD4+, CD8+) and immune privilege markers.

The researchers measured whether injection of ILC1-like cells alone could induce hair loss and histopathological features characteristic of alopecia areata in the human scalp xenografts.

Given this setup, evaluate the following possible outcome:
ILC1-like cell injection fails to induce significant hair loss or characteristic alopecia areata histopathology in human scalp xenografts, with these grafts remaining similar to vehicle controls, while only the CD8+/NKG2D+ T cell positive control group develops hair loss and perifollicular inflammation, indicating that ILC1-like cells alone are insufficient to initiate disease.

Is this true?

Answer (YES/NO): NO